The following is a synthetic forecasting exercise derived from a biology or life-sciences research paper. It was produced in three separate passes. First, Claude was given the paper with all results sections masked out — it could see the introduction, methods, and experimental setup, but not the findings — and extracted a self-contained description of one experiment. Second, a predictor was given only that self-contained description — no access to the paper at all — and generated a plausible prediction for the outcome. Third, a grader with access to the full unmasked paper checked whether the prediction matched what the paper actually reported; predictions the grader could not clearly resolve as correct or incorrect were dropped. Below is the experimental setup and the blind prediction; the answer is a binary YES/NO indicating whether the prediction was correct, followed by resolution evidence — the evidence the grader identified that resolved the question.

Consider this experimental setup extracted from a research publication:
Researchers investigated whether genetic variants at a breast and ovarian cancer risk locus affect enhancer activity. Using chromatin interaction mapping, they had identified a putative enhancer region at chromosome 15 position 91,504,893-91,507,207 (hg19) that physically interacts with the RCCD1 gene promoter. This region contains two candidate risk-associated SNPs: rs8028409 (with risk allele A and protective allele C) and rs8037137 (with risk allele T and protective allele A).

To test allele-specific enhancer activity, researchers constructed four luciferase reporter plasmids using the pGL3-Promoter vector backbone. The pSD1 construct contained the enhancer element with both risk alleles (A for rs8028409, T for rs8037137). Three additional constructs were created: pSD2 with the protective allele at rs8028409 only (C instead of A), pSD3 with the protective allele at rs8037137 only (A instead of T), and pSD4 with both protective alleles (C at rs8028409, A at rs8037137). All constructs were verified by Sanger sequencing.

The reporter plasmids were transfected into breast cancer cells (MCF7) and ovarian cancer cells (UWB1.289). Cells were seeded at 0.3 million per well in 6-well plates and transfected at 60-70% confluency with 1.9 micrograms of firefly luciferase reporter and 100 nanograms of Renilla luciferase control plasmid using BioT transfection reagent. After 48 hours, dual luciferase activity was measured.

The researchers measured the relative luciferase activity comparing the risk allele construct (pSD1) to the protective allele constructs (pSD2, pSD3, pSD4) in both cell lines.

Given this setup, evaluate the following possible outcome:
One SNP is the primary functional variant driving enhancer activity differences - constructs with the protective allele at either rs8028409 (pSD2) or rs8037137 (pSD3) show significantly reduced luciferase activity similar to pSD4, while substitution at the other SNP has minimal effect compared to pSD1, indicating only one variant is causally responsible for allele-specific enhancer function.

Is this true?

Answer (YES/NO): NO